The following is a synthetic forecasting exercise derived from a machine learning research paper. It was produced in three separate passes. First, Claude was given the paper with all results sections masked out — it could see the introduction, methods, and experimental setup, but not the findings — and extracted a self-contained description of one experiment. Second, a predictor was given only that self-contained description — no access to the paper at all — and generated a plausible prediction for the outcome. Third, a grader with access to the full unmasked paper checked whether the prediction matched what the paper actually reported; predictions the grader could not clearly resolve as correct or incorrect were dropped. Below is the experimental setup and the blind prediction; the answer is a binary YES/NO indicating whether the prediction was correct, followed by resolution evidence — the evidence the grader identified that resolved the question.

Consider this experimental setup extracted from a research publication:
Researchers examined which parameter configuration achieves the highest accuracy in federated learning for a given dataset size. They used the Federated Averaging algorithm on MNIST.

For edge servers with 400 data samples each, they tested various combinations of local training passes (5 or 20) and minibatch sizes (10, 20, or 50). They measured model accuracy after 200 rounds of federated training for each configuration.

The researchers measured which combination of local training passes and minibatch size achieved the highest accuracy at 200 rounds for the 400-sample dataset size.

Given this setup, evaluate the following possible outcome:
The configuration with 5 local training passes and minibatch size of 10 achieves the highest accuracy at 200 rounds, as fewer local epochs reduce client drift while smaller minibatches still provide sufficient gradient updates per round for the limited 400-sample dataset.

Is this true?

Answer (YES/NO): NO